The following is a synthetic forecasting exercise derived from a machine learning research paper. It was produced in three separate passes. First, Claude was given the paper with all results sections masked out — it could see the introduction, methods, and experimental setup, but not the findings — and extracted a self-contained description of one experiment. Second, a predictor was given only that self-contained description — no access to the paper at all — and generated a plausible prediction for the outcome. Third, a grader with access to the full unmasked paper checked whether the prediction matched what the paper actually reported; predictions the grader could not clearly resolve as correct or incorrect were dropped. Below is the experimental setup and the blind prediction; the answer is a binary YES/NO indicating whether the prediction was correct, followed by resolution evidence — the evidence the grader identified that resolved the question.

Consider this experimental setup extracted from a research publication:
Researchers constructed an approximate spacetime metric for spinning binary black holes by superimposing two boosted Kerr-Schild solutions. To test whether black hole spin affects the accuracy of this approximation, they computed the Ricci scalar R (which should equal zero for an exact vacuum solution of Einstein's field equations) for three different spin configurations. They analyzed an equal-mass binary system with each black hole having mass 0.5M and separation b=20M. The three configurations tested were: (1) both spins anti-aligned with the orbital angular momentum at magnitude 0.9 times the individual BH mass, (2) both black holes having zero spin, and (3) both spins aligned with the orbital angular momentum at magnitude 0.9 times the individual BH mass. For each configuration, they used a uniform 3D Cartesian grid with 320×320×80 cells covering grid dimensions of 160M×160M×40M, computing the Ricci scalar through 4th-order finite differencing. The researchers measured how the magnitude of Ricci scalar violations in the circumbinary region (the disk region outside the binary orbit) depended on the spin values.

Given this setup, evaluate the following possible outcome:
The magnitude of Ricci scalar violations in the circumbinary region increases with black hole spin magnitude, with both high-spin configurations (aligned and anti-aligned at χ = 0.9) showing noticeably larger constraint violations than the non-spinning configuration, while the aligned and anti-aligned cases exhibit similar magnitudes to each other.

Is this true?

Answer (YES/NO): NO